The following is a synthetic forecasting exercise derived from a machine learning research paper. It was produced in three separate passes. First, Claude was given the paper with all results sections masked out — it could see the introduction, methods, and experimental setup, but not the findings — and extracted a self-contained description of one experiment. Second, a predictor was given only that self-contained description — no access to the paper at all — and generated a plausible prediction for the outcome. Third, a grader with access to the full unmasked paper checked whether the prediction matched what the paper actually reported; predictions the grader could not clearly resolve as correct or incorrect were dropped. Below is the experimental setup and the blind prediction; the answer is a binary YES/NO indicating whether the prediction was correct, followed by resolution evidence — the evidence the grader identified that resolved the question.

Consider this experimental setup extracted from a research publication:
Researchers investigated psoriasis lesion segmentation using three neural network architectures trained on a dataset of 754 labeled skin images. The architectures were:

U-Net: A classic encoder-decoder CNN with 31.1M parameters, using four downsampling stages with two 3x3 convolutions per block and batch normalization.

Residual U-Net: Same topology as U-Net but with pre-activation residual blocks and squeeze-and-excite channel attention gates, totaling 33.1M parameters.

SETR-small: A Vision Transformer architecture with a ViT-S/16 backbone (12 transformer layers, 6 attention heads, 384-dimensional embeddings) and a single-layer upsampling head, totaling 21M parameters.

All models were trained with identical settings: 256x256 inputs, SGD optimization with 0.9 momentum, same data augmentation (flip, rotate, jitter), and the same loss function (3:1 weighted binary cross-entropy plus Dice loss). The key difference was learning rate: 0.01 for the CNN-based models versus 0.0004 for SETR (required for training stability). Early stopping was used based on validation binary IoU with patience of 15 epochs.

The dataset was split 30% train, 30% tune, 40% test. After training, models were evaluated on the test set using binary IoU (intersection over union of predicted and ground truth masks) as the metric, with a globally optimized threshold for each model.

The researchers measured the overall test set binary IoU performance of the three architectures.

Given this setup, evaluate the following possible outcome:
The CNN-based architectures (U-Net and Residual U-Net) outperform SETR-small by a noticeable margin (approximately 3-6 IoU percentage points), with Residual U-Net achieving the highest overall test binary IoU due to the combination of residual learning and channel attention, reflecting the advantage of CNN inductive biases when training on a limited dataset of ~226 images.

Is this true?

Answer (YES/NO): NO